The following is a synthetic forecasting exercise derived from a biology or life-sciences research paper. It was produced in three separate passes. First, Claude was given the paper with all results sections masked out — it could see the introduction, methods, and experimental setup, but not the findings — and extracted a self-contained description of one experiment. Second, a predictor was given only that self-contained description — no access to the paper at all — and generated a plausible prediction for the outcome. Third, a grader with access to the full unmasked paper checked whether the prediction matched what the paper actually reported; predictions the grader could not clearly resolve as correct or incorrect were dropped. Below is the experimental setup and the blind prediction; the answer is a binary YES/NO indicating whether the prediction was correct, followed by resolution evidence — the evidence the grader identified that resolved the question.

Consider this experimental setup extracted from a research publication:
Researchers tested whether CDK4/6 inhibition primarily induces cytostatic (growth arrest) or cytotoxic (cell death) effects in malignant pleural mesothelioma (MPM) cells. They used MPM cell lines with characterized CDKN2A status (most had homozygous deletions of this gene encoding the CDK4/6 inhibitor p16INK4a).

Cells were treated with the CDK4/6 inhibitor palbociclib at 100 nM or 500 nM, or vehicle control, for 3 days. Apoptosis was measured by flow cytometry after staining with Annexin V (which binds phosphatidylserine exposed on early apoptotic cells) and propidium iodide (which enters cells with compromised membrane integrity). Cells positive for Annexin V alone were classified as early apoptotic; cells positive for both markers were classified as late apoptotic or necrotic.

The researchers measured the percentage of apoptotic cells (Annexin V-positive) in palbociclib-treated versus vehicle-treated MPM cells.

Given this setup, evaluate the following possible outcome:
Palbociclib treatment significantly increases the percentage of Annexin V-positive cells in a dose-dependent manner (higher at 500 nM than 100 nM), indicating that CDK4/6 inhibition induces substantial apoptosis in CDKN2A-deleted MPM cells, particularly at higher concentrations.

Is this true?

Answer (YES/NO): NO